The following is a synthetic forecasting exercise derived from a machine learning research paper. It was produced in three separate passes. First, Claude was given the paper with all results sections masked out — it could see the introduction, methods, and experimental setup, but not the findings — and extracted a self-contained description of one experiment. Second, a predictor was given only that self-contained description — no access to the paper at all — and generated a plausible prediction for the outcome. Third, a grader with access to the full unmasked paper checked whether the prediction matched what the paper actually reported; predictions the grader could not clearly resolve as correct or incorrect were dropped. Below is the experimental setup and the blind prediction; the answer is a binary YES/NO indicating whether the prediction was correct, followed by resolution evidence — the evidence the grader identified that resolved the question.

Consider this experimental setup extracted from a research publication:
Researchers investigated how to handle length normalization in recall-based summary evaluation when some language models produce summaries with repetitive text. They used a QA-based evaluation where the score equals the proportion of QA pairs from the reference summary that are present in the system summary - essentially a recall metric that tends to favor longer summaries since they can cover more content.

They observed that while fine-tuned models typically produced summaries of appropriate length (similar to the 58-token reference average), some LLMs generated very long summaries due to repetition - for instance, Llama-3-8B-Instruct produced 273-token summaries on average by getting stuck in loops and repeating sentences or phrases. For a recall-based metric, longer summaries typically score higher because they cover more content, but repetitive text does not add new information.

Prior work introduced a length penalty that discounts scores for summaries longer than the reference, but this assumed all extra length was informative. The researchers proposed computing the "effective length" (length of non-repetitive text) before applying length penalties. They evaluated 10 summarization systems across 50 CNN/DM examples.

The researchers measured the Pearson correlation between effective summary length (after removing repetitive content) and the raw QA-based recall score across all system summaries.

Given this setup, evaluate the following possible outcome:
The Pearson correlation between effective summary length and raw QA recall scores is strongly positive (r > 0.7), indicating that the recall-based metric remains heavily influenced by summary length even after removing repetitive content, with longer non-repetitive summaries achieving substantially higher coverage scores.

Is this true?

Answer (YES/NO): NO